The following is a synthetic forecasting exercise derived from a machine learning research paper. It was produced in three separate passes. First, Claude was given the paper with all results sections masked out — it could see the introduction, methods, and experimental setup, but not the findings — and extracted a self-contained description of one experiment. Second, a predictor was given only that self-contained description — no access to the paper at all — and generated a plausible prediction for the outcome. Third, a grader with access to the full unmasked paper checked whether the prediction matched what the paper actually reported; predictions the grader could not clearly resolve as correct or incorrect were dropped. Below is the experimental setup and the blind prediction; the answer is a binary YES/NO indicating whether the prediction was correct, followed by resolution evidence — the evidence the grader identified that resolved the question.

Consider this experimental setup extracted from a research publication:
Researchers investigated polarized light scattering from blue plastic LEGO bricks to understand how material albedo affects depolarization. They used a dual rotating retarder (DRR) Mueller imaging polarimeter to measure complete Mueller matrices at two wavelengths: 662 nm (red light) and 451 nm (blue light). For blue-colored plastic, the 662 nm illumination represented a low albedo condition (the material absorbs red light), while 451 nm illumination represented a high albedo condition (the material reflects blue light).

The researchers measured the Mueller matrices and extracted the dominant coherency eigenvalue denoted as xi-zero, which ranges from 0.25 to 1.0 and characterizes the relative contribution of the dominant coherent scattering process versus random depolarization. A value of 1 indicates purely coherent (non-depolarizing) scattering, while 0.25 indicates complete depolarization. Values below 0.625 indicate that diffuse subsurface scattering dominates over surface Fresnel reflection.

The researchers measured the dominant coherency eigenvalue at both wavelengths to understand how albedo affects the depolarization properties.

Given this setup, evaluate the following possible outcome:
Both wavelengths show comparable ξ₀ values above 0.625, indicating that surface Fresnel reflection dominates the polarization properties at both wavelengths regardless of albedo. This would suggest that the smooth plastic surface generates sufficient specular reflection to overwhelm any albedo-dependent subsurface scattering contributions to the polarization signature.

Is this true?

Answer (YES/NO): NO